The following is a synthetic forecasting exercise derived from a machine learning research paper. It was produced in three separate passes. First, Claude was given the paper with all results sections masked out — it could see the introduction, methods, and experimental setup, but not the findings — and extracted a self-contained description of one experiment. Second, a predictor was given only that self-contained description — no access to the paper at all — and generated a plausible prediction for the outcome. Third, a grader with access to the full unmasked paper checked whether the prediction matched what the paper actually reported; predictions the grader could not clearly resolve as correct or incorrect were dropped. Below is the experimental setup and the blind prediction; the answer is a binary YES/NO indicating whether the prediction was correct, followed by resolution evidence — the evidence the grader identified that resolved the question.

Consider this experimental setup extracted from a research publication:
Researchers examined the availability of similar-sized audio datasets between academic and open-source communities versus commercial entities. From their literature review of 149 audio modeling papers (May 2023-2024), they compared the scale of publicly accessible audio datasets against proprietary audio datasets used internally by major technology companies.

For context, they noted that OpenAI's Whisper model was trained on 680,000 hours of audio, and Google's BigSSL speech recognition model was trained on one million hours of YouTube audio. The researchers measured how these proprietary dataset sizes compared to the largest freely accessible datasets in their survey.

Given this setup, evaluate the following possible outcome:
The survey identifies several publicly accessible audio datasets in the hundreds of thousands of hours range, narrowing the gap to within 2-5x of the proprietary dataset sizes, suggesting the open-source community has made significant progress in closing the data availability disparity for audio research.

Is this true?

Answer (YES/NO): NO